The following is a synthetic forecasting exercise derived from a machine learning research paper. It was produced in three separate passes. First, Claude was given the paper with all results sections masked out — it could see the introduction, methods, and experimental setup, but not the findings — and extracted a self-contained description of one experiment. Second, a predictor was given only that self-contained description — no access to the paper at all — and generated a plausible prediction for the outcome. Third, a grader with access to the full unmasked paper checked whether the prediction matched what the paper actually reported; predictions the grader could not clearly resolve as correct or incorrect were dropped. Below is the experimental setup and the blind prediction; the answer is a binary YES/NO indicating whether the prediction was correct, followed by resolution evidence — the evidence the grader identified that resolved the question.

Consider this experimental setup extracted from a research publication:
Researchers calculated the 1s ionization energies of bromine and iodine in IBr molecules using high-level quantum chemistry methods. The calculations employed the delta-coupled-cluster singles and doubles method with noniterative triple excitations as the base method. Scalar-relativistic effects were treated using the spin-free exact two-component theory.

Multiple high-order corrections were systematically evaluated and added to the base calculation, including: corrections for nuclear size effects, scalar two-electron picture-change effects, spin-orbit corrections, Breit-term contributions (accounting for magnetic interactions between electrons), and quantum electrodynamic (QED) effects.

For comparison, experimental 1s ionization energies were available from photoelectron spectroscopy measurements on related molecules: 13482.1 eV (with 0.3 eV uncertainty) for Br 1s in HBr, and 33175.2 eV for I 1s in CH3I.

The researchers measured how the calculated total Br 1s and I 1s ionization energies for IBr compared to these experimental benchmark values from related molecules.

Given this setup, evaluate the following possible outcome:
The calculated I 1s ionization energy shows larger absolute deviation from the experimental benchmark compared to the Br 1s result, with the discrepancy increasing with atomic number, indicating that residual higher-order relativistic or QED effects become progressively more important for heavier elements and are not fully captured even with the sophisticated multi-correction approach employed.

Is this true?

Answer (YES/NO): NO